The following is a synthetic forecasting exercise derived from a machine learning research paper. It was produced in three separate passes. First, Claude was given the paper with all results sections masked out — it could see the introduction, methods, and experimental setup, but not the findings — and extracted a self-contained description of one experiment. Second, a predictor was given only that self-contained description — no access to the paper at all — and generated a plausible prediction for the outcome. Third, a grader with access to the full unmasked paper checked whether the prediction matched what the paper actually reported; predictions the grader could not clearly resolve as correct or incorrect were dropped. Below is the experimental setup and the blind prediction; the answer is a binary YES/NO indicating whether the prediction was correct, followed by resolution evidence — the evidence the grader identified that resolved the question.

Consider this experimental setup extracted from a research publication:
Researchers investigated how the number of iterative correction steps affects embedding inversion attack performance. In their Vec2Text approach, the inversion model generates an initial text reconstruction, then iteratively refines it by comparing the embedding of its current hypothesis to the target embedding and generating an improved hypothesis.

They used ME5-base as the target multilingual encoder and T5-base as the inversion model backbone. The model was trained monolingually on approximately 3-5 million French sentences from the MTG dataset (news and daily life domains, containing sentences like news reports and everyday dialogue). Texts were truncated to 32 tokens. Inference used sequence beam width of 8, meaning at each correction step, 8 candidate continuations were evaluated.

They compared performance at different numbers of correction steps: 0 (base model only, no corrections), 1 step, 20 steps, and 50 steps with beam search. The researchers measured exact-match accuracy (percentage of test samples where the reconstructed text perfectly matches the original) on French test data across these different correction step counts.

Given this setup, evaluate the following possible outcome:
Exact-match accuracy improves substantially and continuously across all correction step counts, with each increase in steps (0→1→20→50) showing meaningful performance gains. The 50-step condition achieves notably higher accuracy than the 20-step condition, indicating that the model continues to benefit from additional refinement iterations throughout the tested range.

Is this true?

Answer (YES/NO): NO